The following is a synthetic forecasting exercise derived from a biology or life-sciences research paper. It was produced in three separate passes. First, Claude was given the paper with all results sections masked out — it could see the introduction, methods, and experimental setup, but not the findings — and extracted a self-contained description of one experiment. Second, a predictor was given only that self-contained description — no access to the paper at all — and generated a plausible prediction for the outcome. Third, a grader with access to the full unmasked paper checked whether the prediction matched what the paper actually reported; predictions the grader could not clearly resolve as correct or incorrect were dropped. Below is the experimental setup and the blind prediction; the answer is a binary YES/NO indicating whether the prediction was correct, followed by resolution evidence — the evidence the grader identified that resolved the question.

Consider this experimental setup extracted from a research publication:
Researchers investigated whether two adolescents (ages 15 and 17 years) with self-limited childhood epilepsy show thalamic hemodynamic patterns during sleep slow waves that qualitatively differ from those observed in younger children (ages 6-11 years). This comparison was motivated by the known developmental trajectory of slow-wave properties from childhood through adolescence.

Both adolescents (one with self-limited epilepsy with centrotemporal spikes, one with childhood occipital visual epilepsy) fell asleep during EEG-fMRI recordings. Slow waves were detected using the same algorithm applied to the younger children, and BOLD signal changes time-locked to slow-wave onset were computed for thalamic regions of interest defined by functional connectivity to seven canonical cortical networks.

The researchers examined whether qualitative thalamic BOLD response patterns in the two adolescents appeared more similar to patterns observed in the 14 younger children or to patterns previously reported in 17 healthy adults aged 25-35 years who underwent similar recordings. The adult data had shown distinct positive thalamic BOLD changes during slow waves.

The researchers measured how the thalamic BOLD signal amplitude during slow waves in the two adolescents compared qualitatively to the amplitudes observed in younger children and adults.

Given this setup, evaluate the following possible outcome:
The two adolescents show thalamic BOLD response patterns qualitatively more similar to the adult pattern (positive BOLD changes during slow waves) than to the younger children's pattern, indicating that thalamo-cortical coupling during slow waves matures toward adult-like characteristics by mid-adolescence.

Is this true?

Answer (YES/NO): YES